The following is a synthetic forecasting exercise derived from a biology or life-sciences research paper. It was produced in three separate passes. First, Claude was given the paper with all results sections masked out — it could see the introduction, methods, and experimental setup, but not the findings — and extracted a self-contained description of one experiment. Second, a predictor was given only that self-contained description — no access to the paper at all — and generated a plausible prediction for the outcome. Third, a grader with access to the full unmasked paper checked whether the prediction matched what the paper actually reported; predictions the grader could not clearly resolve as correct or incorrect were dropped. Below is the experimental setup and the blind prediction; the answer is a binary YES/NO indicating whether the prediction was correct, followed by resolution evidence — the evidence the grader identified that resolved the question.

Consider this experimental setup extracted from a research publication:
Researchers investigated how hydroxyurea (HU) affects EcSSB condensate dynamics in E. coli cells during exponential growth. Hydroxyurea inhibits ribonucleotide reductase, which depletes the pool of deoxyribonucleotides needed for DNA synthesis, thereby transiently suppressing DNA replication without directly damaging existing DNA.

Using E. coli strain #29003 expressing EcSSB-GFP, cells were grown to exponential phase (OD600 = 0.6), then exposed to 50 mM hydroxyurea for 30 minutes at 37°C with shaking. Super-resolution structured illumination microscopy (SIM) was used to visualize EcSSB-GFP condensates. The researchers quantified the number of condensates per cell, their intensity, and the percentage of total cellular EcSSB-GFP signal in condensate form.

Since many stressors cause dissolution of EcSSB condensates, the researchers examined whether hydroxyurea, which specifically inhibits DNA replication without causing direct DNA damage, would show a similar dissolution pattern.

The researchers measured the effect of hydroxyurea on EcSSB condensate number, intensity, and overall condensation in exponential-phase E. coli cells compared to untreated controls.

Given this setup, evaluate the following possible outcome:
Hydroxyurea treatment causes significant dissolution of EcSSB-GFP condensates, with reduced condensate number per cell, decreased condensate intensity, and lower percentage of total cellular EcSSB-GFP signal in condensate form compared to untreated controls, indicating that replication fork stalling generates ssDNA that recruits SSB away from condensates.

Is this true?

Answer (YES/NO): NO